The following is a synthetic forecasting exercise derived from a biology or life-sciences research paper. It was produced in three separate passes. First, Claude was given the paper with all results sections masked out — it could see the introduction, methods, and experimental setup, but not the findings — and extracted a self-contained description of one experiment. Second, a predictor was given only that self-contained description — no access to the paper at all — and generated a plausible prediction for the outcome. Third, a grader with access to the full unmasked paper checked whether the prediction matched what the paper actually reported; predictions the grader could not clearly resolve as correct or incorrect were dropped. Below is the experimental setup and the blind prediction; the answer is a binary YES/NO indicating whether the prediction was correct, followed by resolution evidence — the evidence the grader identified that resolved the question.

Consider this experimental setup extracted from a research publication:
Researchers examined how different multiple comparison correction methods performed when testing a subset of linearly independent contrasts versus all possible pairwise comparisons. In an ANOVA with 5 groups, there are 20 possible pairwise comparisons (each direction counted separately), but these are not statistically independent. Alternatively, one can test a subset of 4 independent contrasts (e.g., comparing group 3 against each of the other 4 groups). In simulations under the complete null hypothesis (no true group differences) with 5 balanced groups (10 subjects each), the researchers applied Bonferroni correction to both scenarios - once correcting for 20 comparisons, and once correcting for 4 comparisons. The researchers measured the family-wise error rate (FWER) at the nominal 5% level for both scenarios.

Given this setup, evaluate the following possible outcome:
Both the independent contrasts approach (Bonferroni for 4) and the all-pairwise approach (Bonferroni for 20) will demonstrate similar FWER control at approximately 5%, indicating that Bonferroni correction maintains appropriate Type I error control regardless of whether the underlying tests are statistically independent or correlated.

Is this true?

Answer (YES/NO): NO